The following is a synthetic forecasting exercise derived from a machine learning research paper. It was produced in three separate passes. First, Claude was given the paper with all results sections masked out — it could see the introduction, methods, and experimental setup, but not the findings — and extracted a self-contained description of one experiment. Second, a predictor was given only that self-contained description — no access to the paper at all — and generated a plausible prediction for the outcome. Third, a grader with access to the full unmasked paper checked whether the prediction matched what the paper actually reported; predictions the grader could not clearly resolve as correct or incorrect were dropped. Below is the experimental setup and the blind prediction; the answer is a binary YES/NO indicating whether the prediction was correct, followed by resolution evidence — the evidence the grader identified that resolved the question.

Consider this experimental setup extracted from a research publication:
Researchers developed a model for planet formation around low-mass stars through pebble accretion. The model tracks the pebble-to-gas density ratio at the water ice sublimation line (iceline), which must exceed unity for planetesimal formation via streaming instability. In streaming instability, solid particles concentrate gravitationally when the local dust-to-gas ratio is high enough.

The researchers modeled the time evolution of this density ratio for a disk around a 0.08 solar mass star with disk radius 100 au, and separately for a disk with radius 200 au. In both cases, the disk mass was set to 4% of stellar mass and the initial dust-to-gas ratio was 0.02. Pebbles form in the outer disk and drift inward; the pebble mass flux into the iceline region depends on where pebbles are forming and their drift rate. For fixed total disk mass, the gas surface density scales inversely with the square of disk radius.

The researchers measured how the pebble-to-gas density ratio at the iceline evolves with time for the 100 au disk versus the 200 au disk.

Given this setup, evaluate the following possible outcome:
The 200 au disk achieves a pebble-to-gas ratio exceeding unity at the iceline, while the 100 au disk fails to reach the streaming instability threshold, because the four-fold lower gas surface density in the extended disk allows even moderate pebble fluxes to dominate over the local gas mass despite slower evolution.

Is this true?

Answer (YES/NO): NO